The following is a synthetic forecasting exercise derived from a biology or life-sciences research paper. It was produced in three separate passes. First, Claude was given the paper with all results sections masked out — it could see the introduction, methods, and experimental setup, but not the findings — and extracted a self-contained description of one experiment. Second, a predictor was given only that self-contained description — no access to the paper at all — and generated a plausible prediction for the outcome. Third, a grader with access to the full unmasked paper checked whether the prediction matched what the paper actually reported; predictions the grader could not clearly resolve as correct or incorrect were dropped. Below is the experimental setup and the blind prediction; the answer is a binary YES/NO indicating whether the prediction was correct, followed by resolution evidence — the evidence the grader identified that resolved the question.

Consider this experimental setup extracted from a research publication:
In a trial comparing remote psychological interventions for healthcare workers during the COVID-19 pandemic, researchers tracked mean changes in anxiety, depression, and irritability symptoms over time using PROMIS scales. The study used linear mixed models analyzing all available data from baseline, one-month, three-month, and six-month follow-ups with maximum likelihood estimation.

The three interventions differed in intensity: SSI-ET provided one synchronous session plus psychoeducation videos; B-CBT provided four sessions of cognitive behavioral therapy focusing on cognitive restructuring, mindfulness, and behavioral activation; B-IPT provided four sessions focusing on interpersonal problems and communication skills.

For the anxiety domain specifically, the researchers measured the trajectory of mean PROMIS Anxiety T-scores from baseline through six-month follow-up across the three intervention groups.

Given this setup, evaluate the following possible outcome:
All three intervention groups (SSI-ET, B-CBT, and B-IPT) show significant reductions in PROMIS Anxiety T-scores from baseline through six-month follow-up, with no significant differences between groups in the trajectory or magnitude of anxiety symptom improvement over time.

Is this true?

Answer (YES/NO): NO